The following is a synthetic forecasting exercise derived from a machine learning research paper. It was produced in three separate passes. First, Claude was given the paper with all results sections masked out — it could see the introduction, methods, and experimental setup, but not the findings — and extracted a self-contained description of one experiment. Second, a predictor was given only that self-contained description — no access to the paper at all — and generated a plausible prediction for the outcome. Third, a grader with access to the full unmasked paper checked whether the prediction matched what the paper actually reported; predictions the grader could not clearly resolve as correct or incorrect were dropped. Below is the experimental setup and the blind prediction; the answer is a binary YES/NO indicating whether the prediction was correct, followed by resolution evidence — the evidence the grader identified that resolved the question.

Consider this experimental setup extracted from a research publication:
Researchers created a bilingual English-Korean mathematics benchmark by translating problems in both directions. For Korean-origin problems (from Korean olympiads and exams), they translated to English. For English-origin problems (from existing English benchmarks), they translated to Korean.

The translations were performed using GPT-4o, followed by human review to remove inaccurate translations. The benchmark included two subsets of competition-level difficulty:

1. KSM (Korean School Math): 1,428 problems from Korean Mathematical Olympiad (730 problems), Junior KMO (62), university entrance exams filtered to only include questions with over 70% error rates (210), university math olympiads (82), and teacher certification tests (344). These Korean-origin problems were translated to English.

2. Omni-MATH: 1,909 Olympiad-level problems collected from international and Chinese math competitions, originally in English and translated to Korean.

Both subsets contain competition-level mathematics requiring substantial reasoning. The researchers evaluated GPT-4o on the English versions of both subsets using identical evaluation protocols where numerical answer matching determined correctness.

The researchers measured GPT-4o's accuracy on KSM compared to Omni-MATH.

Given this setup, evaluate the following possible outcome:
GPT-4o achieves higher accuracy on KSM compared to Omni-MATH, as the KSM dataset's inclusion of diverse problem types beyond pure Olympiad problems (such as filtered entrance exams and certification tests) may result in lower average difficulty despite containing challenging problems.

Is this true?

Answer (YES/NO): NO